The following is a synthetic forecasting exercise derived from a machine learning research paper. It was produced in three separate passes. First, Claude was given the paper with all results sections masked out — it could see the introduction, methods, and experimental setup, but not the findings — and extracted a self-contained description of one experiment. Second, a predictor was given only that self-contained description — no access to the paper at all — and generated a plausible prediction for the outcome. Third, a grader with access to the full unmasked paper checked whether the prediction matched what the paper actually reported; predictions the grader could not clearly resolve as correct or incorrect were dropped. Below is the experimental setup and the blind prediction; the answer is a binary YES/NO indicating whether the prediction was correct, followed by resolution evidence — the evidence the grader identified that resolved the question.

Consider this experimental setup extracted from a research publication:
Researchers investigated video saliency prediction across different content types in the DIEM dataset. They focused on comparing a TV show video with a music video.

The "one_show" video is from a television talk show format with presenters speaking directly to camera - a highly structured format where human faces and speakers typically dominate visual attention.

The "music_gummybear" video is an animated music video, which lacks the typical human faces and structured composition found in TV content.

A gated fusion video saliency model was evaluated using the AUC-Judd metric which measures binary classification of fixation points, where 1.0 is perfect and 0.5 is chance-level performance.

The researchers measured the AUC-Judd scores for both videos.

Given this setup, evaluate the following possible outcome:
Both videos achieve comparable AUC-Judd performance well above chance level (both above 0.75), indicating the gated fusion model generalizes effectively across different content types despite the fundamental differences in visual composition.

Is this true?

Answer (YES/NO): NO